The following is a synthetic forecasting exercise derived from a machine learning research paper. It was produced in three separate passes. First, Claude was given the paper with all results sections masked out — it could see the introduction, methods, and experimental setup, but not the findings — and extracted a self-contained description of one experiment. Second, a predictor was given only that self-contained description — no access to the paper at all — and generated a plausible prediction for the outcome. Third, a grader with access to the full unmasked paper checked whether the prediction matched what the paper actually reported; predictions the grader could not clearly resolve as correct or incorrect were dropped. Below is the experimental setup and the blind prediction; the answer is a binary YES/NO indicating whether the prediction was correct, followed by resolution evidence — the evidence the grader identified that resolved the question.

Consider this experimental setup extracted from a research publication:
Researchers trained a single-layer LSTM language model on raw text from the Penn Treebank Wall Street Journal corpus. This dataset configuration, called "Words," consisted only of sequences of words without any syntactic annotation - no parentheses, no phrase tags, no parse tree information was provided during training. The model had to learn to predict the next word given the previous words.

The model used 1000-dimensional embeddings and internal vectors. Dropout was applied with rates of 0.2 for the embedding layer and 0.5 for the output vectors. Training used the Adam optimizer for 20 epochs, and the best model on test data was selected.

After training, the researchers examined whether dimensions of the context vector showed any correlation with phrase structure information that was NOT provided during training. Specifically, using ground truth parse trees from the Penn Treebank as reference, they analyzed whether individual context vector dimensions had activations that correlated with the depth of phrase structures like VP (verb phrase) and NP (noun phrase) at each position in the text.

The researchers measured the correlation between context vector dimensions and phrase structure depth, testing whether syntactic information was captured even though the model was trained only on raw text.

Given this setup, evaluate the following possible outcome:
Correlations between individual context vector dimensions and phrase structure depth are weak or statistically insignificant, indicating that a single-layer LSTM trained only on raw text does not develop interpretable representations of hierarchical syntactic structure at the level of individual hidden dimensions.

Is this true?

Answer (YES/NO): NO